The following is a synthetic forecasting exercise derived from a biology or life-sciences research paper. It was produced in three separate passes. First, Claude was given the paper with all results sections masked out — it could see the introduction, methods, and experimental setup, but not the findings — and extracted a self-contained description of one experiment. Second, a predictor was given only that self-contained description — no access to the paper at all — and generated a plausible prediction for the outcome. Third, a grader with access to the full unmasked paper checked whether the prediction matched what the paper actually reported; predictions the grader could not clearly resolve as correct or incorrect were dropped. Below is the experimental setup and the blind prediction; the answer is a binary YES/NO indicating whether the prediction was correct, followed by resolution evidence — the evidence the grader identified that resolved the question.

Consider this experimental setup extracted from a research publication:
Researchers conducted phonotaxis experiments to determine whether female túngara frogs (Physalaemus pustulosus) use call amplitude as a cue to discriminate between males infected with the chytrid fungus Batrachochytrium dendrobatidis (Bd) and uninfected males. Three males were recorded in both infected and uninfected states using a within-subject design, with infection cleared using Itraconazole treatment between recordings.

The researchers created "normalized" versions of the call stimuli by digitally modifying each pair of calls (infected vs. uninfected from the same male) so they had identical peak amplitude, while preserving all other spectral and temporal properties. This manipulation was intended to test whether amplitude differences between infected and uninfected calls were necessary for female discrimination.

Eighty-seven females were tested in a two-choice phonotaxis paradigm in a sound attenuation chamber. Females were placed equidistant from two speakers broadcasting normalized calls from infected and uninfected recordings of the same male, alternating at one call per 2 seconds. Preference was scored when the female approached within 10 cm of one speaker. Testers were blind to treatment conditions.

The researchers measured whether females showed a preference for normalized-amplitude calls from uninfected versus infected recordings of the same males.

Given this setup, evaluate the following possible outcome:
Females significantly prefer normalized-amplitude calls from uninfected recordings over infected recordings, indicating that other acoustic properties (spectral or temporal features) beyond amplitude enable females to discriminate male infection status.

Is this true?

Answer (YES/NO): YES